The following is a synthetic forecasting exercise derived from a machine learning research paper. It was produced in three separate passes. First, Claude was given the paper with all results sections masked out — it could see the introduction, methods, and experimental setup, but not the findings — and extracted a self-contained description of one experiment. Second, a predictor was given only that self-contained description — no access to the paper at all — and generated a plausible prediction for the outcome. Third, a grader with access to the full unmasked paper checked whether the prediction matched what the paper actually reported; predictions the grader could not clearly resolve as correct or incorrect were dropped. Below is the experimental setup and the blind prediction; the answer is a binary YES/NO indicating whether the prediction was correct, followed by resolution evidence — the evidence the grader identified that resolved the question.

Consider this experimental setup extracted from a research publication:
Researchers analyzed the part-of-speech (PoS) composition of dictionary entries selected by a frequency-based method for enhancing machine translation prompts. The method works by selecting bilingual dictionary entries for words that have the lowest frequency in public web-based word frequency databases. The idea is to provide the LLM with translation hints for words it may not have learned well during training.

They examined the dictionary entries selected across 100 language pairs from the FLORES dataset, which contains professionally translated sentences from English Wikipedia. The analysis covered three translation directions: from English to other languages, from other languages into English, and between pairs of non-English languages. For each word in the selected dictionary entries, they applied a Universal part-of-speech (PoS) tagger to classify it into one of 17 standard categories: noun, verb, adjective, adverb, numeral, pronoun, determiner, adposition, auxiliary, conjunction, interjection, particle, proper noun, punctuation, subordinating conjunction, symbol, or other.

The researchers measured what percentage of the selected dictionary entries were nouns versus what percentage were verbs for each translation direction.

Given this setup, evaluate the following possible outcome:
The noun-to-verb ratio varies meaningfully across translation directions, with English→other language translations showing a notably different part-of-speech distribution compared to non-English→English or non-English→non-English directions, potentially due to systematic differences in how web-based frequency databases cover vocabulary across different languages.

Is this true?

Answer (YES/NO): NO